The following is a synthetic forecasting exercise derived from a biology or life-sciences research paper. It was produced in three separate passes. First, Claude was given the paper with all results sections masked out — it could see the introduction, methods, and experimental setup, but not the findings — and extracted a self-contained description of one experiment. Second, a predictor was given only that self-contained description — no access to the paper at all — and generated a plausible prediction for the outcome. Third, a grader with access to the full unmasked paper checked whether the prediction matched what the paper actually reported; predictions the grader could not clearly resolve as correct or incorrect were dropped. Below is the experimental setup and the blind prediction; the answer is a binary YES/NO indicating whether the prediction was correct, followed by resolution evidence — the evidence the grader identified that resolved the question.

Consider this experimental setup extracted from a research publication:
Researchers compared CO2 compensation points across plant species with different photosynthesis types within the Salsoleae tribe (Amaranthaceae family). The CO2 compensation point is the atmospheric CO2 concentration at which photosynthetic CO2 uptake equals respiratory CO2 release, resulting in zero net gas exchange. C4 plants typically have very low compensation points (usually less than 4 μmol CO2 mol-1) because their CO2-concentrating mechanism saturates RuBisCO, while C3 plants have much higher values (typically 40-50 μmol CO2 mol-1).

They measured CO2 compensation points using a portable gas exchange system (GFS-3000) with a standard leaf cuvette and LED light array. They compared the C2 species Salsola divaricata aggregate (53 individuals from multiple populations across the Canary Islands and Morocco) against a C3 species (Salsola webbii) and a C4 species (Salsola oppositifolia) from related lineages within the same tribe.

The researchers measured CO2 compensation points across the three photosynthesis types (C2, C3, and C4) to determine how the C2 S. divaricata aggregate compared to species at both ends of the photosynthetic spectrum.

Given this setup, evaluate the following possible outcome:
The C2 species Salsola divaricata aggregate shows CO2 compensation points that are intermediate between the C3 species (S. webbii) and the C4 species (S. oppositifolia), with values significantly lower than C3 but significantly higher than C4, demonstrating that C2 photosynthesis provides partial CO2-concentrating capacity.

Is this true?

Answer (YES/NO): YES